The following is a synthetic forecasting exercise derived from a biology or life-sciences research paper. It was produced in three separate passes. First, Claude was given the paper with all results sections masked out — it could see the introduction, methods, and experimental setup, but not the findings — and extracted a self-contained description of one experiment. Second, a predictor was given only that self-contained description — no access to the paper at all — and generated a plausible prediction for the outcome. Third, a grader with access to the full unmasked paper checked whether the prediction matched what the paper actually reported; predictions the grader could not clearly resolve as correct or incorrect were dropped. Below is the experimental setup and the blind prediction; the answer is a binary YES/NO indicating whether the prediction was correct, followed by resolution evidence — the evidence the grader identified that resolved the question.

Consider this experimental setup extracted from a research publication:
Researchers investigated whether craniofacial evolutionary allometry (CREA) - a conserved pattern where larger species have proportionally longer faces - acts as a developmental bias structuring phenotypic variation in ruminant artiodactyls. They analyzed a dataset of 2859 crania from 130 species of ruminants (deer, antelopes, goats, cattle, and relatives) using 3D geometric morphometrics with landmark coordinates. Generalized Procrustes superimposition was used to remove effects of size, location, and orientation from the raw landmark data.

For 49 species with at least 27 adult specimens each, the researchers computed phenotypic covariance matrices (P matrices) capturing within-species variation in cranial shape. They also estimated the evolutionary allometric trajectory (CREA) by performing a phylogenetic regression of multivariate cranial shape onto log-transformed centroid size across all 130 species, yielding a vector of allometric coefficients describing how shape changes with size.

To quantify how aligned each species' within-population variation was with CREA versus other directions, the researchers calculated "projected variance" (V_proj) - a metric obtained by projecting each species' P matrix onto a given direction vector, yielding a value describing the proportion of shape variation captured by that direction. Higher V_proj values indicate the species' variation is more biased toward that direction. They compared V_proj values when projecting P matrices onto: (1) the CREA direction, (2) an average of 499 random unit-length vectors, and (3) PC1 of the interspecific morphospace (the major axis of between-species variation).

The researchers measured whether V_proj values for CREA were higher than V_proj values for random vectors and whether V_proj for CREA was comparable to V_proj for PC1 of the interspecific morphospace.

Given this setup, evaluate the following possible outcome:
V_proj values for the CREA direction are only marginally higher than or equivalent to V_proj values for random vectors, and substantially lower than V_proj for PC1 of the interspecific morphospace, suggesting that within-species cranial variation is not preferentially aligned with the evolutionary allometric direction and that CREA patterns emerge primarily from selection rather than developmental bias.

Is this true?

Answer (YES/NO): NO